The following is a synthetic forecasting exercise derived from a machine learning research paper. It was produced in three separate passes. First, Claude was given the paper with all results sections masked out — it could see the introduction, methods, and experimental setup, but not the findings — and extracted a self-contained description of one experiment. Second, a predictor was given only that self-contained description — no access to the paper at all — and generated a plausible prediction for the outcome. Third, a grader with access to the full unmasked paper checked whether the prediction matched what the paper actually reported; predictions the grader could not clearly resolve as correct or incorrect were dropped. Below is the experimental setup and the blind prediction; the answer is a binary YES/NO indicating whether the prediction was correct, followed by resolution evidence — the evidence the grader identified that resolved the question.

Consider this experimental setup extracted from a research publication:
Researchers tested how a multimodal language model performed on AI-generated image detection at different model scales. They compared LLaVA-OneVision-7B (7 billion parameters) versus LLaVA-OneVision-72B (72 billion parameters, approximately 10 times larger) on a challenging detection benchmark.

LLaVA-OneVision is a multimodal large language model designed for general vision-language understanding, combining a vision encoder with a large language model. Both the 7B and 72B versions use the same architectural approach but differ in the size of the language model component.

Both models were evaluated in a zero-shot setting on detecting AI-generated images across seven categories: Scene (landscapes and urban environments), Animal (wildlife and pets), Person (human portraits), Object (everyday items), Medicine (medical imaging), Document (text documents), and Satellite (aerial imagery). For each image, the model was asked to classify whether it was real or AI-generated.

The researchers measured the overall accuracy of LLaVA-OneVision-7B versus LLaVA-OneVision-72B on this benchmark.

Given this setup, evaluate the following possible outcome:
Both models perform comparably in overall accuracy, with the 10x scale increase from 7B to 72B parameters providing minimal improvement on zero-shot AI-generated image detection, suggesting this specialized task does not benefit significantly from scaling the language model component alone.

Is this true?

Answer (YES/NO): NO